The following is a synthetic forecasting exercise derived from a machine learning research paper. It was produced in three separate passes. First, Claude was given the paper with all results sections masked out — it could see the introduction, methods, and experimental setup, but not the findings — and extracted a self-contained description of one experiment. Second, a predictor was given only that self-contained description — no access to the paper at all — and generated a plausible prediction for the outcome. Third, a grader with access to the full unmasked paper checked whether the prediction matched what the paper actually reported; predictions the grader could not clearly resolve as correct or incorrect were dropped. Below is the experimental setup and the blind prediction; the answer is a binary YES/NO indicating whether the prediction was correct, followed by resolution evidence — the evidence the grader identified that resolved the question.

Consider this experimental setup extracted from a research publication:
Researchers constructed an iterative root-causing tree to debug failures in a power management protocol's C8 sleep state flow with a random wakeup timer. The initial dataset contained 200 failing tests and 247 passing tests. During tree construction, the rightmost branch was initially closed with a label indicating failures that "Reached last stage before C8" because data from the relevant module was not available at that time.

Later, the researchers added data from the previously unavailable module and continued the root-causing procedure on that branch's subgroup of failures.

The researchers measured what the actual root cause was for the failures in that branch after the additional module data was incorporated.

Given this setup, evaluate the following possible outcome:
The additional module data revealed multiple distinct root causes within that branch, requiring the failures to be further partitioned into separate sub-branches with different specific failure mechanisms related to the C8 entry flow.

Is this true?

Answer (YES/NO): NO